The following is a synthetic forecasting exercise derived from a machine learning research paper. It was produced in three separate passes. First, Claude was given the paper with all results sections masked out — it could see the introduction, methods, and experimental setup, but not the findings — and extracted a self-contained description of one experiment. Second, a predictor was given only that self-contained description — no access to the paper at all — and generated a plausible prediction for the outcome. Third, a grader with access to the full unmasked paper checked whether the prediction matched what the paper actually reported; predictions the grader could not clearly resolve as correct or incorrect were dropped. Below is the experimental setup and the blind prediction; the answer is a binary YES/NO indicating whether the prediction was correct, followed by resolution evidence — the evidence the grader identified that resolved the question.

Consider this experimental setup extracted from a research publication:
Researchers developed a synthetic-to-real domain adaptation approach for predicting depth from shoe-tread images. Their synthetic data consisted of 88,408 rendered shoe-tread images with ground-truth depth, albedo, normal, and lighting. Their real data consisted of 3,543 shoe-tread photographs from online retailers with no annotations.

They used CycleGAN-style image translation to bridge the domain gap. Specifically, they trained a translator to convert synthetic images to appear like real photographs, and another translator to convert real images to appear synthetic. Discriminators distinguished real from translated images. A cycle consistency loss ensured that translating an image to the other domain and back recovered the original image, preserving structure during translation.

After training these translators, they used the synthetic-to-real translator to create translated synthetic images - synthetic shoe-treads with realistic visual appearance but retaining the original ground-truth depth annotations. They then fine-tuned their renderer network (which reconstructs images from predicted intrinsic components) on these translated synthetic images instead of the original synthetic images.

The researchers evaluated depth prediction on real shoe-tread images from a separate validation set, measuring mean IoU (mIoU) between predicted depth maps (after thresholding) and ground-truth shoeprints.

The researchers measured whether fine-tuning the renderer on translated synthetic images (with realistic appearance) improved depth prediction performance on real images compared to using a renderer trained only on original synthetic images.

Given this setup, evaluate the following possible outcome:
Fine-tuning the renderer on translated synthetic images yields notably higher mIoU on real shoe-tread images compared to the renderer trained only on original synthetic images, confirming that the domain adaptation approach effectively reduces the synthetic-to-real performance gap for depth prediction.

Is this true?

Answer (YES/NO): YES